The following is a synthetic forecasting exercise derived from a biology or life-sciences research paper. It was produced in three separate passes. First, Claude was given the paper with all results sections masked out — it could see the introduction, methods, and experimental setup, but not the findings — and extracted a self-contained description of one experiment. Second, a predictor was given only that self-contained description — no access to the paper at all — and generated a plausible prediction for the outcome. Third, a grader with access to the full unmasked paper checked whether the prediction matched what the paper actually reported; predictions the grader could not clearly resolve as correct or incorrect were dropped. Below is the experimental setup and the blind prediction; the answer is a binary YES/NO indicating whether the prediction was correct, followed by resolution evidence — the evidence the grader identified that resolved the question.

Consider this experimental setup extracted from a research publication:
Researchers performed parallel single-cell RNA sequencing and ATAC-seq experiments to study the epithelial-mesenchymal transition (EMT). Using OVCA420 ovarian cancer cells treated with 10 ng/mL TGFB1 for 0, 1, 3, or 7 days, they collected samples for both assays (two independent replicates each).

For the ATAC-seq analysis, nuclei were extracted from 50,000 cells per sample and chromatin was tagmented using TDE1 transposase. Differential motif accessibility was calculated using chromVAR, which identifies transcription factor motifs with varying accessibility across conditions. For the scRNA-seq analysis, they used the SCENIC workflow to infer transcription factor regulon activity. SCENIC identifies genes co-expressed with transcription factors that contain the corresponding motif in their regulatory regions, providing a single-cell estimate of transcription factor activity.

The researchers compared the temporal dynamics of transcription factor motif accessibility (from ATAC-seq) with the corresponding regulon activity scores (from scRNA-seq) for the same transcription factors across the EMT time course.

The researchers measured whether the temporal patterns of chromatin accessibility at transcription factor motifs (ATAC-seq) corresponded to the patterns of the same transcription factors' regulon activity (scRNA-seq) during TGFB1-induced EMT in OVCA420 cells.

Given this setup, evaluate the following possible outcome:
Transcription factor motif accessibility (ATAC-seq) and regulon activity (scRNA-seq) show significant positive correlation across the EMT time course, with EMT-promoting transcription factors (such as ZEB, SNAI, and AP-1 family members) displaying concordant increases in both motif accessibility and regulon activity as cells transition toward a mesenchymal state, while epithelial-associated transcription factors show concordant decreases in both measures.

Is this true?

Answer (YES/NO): NO